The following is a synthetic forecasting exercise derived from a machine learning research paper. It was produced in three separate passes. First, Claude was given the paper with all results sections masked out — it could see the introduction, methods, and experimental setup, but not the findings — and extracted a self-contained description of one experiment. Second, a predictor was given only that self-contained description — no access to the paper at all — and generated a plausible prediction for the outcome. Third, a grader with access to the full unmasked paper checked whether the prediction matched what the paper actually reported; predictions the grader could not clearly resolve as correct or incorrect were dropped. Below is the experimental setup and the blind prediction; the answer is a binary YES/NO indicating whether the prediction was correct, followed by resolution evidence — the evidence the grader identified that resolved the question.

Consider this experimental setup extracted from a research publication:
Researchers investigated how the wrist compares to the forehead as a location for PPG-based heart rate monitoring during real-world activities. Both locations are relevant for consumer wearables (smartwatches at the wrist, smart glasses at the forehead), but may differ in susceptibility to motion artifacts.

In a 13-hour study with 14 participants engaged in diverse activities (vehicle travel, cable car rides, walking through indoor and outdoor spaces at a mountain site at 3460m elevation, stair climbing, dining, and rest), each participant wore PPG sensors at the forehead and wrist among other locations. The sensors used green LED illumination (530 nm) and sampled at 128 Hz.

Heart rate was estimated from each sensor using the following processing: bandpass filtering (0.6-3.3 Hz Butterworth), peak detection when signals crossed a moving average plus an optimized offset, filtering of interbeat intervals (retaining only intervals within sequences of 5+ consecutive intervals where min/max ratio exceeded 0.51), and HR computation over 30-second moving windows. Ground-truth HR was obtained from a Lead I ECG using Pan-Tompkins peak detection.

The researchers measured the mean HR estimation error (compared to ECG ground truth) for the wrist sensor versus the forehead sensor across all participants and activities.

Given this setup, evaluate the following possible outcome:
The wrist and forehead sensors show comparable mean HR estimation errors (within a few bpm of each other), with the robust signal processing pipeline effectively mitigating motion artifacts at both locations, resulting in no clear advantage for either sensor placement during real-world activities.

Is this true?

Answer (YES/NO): NO